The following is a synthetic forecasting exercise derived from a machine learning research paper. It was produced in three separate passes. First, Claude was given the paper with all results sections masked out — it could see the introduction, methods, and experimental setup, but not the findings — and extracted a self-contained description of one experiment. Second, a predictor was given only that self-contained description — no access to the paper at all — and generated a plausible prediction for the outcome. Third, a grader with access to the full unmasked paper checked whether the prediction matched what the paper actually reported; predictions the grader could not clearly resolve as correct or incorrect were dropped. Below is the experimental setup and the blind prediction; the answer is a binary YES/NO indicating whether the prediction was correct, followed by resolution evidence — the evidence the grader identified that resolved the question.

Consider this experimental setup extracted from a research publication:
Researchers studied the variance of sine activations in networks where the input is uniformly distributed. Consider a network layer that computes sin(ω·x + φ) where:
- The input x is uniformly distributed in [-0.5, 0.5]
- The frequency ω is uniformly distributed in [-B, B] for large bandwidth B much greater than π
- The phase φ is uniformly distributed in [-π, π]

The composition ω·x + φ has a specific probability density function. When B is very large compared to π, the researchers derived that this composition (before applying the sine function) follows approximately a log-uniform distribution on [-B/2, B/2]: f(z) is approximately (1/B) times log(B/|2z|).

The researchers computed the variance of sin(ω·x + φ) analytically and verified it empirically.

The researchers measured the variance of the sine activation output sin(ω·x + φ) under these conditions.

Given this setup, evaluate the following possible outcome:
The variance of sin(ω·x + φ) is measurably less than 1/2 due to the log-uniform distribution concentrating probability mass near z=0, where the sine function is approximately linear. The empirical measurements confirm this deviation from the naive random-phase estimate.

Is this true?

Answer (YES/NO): NO